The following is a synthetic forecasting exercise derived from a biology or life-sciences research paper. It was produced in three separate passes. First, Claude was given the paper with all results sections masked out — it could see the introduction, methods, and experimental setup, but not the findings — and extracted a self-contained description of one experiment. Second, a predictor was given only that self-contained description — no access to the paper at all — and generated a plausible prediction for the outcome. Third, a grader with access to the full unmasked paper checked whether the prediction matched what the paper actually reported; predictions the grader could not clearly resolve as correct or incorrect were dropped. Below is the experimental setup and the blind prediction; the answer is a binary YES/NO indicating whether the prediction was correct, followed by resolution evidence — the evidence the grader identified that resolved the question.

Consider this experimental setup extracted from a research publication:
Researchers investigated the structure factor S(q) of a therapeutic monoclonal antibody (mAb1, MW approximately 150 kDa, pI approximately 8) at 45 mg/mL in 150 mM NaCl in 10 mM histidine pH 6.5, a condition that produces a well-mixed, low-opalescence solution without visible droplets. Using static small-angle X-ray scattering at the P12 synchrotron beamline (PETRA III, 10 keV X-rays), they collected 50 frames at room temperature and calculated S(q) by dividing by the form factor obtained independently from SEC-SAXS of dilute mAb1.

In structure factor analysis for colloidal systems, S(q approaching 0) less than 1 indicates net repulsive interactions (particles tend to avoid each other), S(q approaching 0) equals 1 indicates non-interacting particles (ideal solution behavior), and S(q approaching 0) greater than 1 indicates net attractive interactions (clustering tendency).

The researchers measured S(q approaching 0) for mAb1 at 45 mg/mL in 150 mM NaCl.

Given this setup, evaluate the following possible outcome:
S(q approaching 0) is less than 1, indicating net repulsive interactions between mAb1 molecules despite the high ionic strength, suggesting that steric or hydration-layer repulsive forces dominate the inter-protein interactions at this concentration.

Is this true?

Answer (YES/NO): NO